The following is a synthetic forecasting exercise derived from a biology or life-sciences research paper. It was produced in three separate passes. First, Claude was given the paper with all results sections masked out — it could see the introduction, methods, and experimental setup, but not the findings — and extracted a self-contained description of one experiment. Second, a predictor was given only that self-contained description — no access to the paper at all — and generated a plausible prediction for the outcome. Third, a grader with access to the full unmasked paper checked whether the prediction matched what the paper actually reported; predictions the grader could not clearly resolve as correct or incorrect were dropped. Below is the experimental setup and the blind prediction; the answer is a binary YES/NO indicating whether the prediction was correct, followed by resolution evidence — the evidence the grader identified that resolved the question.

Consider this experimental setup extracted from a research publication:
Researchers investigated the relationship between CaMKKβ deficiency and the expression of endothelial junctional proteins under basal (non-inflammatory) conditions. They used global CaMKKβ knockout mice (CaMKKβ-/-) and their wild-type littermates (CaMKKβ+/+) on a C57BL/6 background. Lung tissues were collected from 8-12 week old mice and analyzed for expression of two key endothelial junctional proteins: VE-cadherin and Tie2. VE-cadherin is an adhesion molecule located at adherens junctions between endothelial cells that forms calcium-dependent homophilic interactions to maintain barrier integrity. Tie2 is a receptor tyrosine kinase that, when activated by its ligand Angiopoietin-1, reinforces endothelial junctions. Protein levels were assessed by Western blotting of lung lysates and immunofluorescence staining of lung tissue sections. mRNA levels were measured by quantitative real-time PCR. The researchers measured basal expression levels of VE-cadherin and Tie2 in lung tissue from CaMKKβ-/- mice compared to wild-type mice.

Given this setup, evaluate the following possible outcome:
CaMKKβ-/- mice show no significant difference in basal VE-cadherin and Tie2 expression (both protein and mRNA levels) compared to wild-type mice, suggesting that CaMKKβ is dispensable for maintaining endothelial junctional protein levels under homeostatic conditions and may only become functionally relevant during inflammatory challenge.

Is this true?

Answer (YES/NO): NO